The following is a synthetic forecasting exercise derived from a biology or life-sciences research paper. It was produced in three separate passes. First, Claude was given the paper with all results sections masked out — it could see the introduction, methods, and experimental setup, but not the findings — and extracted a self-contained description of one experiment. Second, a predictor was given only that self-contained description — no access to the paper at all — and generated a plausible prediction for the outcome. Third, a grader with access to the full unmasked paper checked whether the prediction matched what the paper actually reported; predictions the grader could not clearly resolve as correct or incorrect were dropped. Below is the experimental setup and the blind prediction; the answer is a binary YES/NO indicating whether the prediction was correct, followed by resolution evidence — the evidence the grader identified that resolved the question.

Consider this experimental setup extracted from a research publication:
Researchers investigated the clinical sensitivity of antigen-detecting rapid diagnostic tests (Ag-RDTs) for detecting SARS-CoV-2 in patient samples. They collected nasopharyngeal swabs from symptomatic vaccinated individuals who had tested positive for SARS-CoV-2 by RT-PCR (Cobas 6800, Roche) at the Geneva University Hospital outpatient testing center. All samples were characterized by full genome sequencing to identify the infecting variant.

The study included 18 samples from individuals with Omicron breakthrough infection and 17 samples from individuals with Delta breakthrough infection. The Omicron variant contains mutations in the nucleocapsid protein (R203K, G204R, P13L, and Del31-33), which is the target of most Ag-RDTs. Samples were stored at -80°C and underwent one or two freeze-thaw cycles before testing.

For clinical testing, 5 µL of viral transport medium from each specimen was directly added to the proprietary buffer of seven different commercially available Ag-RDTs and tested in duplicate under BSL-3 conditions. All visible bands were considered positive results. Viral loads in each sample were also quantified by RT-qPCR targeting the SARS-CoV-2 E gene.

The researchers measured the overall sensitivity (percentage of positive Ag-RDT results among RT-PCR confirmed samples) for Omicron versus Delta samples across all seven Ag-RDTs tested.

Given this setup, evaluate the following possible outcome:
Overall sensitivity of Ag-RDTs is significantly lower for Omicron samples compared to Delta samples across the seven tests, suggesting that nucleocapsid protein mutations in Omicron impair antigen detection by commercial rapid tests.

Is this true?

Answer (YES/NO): YES